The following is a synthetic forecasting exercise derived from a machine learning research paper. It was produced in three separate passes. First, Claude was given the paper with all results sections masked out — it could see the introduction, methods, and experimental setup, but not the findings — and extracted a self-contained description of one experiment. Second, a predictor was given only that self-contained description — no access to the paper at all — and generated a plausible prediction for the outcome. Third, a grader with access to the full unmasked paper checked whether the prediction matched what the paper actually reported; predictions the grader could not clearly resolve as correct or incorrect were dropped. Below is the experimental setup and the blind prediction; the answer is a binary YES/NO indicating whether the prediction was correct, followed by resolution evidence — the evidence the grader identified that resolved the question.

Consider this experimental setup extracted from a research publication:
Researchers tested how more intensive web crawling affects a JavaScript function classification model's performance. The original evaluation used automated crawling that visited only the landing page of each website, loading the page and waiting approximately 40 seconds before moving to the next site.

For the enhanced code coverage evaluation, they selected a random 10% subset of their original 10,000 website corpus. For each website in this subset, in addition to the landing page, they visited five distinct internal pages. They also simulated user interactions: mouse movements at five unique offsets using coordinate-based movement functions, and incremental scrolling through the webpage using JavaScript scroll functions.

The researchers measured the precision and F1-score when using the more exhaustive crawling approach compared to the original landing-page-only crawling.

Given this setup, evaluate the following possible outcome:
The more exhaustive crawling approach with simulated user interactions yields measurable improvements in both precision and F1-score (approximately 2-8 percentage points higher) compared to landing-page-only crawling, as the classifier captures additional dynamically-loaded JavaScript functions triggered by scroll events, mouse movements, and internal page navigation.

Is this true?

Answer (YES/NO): NO